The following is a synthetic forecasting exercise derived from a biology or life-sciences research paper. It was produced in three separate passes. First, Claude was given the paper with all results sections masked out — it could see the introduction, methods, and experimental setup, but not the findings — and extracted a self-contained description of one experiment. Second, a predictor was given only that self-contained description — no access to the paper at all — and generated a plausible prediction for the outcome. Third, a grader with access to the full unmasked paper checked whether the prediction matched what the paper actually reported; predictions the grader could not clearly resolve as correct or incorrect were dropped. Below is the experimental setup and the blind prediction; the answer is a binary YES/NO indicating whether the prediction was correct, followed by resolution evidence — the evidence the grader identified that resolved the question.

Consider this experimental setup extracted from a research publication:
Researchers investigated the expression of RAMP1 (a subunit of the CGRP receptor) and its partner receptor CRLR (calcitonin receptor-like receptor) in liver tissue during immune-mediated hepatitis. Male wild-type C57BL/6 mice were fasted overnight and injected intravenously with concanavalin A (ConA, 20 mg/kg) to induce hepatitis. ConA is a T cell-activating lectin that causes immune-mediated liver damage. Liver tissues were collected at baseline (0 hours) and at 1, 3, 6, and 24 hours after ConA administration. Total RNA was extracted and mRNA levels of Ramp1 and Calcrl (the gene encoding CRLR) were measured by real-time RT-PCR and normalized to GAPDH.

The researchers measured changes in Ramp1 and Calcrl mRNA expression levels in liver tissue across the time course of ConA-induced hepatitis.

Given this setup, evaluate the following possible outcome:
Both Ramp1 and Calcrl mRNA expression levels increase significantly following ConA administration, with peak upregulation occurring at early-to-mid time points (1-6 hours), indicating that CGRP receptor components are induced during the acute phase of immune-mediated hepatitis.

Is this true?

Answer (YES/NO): NO